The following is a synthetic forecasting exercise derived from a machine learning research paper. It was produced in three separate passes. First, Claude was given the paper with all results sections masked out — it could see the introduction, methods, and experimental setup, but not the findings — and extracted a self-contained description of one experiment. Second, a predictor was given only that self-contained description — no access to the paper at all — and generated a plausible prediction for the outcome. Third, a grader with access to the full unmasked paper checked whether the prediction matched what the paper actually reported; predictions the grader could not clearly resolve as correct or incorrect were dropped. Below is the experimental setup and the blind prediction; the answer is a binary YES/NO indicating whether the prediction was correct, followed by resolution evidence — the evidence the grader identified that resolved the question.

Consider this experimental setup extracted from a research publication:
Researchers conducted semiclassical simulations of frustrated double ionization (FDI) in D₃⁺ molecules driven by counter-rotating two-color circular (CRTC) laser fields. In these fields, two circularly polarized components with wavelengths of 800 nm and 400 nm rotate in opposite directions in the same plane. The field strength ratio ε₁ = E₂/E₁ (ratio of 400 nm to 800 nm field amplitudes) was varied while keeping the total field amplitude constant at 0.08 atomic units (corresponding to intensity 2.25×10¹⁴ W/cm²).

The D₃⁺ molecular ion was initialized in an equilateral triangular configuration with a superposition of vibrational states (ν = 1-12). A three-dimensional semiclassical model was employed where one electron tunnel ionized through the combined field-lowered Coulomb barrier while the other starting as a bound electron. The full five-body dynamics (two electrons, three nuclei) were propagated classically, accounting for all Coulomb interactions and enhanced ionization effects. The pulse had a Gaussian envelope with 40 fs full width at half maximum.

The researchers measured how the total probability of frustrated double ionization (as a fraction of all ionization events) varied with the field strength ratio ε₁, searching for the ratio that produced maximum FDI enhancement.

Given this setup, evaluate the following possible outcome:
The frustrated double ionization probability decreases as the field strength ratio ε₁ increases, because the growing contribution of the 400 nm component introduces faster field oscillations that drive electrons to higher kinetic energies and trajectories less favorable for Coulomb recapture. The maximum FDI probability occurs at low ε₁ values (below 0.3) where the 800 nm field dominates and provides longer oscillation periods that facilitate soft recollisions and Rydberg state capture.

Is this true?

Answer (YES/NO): NO